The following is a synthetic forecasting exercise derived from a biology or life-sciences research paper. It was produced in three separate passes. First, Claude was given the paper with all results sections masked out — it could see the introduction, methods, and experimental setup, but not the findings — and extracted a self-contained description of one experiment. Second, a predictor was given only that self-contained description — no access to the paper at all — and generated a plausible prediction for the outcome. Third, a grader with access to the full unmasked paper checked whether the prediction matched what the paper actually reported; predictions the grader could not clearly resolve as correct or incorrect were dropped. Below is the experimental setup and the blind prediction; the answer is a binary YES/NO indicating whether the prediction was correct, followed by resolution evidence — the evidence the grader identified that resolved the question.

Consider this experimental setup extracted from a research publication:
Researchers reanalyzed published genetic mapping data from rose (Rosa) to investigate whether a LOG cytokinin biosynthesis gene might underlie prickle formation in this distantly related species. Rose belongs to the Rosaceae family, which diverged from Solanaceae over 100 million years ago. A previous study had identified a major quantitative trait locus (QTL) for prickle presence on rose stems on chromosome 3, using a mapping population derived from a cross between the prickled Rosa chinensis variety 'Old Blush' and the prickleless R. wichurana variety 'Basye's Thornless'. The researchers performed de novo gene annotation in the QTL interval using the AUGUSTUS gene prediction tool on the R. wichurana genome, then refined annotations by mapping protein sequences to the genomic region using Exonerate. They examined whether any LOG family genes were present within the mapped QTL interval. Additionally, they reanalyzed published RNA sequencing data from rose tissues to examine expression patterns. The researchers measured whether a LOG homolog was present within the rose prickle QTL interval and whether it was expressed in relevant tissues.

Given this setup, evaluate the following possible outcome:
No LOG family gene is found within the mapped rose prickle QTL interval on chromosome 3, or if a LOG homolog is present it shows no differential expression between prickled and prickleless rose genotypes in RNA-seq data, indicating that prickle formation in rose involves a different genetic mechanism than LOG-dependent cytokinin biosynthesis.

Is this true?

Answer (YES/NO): NO